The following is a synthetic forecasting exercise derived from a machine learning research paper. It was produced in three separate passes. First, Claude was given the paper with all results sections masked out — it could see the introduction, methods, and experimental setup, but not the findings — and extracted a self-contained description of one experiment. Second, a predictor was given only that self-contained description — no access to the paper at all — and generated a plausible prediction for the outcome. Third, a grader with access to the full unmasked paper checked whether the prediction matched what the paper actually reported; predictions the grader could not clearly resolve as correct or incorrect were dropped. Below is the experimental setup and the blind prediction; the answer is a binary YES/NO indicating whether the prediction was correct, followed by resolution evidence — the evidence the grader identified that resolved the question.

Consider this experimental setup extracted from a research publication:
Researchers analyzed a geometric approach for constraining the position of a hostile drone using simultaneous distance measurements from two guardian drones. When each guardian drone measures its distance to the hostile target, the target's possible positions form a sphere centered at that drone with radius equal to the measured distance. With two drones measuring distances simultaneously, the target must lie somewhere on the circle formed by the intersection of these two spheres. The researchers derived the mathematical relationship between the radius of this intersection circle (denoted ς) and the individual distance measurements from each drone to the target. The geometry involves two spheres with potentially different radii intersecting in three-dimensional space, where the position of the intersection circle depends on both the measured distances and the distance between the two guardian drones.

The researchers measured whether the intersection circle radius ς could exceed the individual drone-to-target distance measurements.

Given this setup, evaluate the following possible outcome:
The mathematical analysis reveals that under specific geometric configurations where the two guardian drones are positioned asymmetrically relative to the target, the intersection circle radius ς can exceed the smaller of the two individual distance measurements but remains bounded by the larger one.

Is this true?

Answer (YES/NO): NO